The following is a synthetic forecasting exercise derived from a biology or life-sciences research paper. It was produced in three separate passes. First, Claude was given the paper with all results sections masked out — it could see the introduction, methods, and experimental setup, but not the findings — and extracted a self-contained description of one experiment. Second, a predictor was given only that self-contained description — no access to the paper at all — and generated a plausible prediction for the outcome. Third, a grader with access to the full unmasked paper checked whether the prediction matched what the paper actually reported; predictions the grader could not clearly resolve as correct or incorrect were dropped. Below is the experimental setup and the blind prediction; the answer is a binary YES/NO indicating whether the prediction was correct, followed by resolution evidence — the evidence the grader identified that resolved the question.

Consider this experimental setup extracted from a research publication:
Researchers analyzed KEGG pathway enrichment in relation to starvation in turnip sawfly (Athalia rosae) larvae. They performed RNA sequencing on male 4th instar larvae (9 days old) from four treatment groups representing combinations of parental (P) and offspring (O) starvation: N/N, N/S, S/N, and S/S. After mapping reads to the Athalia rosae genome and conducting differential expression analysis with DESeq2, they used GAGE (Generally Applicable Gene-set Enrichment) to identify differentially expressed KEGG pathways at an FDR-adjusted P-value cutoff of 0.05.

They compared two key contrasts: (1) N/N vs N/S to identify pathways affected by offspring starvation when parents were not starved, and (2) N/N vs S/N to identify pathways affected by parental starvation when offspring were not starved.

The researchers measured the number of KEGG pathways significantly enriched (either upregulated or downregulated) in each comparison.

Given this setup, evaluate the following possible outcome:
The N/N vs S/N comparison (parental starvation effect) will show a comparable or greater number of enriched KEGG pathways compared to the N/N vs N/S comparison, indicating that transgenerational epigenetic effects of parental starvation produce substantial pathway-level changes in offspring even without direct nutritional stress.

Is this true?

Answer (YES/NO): NO